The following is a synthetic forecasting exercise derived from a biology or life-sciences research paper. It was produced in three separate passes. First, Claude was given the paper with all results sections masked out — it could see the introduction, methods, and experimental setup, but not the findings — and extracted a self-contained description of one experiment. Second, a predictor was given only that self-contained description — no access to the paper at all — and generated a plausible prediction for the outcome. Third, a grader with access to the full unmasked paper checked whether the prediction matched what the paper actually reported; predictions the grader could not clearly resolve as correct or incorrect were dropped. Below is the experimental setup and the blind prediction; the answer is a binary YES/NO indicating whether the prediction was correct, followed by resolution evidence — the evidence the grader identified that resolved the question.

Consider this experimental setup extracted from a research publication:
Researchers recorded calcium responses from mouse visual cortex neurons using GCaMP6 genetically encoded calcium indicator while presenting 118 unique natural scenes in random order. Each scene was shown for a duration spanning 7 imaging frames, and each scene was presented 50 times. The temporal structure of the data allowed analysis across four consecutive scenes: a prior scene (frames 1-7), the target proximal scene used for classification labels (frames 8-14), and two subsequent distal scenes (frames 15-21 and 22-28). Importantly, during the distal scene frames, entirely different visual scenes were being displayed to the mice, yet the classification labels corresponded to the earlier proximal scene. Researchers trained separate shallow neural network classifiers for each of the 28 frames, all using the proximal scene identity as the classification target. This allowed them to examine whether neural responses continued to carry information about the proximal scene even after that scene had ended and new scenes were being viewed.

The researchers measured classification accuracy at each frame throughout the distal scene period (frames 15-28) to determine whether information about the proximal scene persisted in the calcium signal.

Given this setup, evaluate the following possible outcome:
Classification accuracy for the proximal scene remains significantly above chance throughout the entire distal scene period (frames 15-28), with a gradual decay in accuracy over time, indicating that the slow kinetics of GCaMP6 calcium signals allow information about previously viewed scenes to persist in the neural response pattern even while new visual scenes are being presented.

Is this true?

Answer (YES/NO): NO